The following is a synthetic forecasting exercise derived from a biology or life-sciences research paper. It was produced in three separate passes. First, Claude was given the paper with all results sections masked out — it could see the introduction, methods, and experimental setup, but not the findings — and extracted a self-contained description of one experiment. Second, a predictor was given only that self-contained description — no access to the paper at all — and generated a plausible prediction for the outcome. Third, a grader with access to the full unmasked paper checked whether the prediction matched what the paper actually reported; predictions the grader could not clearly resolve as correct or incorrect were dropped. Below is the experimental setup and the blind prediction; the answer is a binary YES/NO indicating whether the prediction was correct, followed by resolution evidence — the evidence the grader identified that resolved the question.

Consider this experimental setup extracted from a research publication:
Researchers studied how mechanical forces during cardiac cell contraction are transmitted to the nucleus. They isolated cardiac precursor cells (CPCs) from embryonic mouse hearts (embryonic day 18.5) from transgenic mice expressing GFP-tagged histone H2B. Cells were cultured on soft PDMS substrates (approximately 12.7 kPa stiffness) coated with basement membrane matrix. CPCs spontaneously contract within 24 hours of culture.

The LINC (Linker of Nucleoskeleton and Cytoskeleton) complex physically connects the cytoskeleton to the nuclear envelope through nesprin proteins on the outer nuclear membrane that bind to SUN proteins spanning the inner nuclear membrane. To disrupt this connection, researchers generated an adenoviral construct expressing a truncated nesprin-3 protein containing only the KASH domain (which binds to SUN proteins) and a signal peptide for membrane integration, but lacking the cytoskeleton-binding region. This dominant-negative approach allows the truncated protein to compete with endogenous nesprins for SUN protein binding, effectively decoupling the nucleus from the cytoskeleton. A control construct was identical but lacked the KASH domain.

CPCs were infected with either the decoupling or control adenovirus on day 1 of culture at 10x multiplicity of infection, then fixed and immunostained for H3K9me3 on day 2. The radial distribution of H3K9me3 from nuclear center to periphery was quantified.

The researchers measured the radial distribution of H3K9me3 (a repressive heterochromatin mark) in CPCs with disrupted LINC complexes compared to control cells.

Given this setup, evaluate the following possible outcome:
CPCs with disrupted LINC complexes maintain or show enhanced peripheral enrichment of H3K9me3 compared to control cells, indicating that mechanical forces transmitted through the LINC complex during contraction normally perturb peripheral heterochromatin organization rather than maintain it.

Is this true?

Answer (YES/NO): NO